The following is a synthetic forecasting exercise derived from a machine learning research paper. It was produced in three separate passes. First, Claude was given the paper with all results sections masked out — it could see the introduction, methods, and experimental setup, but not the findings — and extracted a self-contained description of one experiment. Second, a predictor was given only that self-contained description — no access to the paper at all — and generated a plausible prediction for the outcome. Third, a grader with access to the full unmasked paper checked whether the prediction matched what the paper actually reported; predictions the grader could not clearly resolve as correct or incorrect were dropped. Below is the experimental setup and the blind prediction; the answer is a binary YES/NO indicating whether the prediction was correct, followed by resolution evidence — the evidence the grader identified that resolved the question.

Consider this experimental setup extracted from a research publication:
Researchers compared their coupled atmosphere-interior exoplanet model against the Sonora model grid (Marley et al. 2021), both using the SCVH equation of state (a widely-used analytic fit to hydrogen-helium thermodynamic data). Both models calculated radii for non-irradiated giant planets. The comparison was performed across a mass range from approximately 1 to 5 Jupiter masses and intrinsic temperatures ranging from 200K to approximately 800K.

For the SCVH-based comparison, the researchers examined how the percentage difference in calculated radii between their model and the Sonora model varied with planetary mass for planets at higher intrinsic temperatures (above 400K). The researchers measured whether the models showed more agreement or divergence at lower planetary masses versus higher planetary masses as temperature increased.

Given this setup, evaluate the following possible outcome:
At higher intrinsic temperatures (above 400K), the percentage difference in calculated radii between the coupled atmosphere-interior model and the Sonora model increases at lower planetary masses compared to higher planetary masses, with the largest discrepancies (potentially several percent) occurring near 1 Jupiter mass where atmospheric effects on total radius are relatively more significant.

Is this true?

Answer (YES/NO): YES